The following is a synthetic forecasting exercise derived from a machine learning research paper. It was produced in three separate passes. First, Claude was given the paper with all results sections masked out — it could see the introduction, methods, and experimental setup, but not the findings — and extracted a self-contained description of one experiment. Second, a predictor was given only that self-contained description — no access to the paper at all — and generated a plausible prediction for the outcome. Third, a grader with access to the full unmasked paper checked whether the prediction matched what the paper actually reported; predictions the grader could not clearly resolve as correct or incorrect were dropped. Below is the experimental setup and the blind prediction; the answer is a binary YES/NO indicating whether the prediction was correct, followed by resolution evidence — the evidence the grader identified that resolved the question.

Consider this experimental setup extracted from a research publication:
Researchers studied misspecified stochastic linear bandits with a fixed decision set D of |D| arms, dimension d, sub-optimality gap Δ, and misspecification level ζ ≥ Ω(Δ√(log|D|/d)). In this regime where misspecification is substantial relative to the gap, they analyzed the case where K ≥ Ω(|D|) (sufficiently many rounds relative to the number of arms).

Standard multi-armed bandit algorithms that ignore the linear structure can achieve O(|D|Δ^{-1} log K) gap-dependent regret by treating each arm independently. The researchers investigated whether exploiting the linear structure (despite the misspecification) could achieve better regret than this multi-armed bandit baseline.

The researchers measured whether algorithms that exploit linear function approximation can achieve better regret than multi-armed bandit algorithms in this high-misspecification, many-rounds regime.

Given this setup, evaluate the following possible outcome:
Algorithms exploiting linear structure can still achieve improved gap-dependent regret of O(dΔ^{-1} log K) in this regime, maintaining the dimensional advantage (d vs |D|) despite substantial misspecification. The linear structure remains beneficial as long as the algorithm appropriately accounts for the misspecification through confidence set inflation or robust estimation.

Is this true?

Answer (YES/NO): NO